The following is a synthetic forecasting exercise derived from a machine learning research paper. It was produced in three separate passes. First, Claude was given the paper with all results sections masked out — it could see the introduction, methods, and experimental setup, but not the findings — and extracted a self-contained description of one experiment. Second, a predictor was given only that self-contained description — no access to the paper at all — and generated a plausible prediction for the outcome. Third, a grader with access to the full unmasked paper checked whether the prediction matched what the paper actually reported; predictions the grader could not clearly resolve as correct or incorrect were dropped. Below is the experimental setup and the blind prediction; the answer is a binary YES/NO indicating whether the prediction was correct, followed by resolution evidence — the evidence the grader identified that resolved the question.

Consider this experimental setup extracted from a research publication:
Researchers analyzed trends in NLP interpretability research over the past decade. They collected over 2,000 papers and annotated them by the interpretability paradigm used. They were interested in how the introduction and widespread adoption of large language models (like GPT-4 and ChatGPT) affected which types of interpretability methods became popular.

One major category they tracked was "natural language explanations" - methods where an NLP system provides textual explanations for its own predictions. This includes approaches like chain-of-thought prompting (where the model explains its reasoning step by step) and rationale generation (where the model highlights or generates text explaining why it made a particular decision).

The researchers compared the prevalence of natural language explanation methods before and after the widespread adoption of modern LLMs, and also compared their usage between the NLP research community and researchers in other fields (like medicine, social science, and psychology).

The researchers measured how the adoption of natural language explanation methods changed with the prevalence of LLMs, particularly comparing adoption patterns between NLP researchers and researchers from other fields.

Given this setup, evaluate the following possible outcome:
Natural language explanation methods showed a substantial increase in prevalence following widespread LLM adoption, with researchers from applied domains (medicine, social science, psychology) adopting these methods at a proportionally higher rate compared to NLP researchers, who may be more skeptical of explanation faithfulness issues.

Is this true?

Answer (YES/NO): YES